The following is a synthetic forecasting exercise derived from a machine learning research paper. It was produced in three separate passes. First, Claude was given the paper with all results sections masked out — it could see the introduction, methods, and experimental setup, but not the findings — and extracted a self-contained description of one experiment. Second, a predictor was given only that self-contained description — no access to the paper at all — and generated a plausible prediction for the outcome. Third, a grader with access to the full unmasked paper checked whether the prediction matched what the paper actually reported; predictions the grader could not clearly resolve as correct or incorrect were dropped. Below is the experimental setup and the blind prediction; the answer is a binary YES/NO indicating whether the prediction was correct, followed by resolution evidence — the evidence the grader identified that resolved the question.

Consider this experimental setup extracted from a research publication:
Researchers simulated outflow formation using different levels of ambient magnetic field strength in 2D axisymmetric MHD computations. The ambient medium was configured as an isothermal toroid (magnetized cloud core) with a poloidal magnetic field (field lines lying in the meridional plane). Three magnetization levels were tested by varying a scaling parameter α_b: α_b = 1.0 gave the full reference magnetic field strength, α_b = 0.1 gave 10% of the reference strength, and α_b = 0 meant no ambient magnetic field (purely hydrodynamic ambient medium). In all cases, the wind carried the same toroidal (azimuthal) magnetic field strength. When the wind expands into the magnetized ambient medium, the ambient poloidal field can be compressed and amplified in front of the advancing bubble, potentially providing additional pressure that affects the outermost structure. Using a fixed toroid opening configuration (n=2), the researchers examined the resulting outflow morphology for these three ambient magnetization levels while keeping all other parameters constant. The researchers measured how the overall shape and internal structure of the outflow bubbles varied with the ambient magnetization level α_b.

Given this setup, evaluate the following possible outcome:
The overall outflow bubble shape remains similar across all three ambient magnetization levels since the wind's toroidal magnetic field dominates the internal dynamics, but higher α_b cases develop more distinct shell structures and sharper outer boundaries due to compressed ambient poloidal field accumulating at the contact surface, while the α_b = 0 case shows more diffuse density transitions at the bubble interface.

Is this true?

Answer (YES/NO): NO